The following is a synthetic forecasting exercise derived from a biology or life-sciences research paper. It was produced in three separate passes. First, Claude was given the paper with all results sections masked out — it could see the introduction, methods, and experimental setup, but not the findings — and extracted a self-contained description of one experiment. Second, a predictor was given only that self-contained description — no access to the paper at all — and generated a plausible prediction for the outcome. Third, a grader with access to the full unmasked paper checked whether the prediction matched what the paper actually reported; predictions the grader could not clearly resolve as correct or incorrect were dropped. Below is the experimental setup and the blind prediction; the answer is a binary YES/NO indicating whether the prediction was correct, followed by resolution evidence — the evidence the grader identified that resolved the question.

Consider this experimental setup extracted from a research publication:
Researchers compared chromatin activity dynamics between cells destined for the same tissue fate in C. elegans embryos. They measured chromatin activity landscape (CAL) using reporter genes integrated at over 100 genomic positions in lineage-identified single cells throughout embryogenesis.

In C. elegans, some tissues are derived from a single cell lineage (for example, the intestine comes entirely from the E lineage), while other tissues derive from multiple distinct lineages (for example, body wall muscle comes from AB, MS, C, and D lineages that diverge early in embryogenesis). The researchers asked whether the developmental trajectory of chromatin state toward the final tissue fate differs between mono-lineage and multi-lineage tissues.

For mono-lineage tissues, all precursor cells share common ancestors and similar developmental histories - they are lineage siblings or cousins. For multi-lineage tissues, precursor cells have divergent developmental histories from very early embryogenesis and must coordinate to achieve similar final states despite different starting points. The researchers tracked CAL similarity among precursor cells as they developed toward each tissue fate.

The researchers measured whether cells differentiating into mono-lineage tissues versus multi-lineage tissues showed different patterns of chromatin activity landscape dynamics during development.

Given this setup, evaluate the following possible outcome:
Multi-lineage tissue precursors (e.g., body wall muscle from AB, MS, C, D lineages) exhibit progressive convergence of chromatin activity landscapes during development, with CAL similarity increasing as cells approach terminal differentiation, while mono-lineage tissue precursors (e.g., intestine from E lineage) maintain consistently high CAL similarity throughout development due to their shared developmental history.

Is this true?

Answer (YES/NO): NO